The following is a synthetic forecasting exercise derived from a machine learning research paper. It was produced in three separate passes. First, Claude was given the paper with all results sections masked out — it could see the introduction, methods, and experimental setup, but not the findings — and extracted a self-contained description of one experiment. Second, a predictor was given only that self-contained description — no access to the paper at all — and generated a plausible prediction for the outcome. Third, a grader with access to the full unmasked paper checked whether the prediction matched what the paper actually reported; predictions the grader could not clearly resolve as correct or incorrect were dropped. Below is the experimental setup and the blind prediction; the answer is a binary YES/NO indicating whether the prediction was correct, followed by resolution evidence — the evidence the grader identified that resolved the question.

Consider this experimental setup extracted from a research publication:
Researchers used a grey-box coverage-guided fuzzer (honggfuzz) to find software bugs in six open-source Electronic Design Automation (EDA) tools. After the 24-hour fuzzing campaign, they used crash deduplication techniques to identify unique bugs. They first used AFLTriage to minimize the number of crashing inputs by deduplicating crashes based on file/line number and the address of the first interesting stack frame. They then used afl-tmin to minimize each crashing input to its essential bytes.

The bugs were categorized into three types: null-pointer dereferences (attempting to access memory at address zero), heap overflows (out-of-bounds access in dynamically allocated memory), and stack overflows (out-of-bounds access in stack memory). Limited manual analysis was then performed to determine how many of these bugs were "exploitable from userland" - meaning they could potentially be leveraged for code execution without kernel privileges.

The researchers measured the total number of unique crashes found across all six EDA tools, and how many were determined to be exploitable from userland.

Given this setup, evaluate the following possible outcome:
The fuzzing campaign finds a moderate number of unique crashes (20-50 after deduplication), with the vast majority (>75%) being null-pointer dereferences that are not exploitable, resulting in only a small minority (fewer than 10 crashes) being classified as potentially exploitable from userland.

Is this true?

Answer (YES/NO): NO